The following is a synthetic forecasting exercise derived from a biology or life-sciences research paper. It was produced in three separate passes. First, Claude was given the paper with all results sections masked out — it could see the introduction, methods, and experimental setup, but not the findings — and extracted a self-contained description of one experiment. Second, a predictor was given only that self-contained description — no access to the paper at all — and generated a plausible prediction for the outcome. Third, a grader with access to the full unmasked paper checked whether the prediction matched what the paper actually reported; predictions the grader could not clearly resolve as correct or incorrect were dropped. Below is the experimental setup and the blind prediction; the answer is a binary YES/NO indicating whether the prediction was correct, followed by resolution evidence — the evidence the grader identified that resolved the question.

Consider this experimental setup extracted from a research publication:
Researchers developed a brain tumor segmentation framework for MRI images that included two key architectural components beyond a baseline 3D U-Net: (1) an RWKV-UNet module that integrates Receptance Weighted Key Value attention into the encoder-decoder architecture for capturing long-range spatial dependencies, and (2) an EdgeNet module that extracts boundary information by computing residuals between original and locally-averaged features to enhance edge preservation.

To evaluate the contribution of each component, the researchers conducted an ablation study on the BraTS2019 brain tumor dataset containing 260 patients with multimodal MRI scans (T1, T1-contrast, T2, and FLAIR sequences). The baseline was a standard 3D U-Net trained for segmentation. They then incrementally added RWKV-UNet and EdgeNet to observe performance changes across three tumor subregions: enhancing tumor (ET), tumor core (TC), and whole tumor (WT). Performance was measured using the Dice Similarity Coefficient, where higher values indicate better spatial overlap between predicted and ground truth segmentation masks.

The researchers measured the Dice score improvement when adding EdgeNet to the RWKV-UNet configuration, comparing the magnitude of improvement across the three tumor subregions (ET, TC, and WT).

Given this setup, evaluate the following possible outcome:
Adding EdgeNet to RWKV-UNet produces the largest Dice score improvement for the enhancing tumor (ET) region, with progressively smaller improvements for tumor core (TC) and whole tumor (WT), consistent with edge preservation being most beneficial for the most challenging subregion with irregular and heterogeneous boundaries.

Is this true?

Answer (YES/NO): NO